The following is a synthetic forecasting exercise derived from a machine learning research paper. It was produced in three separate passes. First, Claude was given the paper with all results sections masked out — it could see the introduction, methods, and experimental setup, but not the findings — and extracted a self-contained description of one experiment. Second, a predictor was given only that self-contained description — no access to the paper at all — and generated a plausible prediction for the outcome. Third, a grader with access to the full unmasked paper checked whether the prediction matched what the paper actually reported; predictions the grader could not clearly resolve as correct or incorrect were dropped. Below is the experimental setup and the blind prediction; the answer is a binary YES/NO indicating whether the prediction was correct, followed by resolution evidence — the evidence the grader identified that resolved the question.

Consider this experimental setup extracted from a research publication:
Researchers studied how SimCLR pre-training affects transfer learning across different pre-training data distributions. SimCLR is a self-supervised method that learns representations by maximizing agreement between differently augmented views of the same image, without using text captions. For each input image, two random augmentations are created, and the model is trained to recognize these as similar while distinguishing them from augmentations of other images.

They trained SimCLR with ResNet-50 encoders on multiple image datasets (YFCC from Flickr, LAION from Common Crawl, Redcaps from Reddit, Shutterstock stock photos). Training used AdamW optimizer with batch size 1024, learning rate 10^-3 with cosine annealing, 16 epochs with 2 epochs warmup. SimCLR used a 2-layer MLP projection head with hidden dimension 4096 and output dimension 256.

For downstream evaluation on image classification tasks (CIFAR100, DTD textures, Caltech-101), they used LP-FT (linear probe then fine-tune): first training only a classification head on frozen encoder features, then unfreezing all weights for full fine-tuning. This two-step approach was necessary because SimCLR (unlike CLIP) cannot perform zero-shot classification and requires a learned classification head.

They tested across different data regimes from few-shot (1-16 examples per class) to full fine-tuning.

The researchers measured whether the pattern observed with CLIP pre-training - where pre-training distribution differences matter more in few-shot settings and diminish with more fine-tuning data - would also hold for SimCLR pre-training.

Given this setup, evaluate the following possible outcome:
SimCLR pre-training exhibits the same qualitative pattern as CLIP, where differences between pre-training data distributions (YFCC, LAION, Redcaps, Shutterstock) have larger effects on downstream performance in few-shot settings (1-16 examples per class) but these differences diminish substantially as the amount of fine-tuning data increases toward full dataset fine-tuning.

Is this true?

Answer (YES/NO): YES